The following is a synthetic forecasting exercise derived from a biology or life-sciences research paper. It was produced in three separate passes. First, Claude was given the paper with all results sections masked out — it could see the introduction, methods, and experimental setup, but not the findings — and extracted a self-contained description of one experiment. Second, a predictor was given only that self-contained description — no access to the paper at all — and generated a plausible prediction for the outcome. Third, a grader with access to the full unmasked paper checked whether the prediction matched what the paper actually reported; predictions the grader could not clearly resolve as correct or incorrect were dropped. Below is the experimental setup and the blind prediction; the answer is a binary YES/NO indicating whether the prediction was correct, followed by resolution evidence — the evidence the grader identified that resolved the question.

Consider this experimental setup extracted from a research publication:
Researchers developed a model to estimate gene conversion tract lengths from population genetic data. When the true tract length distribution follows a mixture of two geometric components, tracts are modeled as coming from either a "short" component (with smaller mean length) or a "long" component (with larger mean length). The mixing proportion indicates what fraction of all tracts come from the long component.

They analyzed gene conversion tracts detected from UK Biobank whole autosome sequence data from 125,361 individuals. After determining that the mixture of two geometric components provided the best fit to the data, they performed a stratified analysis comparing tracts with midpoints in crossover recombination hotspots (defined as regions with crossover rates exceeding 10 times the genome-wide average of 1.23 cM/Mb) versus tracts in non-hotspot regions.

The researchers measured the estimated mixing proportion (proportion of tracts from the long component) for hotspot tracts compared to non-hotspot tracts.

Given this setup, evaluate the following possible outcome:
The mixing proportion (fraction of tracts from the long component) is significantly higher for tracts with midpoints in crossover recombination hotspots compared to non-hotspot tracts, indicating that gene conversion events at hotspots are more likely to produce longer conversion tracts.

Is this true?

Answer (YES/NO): YES